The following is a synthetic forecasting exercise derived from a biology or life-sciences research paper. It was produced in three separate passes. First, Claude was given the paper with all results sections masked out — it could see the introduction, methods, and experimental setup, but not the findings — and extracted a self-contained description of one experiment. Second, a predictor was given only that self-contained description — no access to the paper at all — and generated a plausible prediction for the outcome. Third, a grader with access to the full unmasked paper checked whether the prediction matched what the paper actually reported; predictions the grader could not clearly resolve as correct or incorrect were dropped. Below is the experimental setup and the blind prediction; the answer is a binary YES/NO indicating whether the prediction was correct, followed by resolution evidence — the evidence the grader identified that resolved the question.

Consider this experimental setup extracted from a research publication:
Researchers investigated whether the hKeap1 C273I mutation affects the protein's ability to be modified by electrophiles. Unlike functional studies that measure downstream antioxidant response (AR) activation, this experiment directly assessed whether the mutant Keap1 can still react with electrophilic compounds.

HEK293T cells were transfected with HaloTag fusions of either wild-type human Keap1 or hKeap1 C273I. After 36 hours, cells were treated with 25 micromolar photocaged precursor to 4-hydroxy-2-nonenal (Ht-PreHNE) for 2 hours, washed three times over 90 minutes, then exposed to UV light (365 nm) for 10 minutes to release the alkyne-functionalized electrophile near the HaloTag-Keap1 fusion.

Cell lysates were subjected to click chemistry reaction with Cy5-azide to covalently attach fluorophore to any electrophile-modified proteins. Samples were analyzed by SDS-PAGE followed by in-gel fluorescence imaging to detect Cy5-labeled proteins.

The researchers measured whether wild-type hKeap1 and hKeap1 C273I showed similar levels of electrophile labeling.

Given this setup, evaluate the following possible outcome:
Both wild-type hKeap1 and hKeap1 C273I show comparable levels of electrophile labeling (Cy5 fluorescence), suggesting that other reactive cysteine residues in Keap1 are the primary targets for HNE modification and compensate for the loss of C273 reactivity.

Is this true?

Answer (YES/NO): YES